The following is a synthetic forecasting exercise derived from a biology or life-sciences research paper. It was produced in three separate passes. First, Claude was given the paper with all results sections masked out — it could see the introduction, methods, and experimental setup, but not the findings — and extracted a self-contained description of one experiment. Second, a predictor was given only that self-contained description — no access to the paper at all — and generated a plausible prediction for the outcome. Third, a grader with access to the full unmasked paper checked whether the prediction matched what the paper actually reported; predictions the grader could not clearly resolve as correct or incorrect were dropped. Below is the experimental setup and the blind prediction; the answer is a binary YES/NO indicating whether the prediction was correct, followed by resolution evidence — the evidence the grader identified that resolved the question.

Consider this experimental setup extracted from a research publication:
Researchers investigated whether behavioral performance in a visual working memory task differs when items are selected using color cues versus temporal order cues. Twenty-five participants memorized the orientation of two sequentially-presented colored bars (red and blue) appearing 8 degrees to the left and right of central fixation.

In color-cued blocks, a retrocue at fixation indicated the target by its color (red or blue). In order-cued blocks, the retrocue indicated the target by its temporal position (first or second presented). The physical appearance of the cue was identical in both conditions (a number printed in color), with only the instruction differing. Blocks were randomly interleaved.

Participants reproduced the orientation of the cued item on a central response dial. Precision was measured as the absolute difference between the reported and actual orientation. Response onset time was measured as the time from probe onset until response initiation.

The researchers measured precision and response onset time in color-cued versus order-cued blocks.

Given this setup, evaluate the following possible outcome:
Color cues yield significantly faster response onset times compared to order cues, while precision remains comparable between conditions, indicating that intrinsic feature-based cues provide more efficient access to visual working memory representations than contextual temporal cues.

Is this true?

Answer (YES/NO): NO